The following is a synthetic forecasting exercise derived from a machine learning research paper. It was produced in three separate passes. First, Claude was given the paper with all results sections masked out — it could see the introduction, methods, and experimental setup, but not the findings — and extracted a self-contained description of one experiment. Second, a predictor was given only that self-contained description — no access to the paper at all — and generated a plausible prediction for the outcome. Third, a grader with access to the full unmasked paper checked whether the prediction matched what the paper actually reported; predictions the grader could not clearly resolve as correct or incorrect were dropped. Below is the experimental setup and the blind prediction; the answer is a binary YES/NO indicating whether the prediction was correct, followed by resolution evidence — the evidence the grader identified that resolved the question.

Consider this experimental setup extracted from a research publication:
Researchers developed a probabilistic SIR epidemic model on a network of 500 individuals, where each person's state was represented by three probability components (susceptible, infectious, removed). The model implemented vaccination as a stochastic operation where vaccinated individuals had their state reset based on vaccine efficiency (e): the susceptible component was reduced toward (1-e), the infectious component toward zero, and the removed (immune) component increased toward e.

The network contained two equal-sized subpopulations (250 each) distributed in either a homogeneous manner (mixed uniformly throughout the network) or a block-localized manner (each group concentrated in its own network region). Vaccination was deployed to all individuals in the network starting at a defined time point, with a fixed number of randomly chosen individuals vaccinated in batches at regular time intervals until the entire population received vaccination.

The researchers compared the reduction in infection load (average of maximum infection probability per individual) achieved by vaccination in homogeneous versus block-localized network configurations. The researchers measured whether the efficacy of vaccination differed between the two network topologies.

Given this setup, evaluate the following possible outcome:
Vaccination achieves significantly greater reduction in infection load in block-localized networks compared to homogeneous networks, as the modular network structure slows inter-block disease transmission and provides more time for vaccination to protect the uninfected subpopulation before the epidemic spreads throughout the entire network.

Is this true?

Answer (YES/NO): NO